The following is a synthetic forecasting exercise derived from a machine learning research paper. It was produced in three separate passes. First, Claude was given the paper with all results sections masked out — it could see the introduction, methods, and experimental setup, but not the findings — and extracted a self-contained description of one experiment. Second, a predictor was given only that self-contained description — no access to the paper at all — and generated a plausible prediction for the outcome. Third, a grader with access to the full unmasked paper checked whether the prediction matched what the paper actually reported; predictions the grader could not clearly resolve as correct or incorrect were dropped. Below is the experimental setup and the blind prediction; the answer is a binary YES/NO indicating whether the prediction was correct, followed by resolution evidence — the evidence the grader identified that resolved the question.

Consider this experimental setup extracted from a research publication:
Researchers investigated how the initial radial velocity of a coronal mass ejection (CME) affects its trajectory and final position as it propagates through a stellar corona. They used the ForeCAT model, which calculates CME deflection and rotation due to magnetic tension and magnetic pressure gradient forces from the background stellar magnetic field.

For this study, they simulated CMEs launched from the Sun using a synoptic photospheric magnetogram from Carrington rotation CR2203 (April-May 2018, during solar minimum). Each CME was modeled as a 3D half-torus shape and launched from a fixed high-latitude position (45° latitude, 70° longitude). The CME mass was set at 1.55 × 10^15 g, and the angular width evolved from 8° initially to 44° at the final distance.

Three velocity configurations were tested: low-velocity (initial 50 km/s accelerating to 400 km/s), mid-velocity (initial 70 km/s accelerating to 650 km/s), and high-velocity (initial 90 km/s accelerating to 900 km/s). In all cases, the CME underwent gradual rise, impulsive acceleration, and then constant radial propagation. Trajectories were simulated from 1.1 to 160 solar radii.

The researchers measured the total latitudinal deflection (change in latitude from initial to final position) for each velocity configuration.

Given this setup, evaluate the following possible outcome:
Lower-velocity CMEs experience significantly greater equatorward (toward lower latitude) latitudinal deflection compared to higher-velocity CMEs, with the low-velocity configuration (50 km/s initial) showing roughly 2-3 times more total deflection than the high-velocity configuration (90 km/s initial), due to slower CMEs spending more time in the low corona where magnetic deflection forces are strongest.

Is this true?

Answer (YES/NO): NO